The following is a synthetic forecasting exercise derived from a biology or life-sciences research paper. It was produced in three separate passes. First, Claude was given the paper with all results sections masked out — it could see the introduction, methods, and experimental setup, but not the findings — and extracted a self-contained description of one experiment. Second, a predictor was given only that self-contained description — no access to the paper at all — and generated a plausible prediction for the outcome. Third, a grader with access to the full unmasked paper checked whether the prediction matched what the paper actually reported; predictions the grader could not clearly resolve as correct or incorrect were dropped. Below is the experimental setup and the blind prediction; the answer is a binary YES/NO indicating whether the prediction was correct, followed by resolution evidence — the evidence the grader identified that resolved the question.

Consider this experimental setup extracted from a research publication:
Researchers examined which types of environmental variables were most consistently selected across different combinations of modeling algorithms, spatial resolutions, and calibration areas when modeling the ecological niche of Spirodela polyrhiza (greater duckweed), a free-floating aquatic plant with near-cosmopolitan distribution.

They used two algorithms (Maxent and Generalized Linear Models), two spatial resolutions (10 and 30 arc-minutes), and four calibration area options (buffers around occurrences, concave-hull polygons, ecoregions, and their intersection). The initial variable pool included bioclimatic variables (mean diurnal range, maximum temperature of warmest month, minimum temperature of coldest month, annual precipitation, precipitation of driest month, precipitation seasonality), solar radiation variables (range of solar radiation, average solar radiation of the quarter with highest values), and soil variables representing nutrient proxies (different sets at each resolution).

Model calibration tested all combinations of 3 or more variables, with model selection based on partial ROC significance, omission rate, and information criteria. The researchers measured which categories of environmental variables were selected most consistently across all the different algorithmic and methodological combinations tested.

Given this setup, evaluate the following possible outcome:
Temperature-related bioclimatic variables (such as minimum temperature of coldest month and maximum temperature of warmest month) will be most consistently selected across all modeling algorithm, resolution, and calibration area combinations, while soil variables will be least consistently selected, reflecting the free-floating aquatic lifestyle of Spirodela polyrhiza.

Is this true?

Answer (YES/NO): NO